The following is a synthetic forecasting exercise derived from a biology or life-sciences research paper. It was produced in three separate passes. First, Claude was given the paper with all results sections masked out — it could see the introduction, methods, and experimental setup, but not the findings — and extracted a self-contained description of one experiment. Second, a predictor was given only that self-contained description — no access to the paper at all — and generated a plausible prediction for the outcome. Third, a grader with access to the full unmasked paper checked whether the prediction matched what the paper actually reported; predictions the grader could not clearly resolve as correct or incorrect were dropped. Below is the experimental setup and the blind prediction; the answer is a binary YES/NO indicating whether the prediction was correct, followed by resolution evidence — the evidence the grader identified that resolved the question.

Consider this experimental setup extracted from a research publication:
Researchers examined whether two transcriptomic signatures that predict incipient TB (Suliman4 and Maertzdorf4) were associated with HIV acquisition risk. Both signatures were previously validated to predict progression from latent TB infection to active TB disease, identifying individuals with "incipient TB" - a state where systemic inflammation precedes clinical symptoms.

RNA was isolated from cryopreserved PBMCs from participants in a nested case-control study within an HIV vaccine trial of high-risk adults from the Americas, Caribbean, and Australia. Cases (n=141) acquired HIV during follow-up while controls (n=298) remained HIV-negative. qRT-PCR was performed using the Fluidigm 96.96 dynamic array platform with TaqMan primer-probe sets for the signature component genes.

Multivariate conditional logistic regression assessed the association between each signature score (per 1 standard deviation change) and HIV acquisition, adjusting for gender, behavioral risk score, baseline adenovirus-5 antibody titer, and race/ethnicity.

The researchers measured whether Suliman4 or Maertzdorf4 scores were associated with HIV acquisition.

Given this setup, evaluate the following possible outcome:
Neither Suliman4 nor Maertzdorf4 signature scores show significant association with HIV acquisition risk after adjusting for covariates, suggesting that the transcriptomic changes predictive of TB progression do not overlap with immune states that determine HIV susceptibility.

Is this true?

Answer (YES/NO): YES